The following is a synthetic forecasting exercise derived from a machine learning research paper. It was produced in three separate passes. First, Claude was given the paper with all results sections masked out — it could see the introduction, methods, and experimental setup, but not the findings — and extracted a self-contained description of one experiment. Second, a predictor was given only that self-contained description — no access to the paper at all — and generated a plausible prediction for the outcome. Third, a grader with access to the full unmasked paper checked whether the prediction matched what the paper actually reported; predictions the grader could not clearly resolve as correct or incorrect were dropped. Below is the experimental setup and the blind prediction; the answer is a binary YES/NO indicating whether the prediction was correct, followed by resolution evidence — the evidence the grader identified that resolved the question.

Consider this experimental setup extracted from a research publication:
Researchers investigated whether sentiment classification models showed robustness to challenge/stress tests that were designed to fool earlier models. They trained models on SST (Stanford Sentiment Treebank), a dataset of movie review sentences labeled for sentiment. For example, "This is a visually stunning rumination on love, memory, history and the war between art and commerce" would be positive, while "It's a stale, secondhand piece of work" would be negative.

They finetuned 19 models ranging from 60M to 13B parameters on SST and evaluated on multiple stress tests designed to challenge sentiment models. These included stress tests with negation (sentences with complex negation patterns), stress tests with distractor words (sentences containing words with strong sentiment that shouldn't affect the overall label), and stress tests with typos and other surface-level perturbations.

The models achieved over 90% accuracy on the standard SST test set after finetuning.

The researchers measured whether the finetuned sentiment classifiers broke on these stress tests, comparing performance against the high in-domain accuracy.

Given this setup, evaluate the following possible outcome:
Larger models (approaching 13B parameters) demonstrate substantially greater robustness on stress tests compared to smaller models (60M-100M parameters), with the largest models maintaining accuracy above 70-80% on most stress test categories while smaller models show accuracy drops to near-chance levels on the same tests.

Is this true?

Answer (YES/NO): NO